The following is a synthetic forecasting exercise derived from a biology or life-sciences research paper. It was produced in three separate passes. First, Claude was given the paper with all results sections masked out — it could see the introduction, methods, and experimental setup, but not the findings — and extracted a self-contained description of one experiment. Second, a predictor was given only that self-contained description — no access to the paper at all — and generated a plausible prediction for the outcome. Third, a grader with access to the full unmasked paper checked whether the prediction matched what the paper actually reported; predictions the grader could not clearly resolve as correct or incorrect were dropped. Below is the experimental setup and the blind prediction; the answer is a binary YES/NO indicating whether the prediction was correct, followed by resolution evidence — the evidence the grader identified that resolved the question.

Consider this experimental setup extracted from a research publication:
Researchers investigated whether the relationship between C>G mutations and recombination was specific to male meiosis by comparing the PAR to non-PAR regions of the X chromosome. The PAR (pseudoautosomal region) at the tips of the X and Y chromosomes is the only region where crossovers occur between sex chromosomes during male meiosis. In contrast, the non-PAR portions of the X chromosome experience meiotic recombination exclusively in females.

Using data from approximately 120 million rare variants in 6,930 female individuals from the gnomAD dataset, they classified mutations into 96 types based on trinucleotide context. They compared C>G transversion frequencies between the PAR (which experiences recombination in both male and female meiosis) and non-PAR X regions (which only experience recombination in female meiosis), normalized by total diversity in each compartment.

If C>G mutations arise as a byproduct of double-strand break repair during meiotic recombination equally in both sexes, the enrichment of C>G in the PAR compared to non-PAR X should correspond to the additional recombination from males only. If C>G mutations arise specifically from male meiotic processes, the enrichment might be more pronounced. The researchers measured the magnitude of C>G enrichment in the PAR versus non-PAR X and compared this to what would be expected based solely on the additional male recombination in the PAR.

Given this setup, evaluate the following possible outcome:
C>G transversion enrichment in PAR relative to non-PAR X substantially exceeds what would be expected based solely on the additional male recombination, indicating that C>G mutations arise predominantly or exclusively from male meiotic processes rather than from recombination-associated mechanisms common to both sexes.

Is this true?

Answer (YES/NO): YES